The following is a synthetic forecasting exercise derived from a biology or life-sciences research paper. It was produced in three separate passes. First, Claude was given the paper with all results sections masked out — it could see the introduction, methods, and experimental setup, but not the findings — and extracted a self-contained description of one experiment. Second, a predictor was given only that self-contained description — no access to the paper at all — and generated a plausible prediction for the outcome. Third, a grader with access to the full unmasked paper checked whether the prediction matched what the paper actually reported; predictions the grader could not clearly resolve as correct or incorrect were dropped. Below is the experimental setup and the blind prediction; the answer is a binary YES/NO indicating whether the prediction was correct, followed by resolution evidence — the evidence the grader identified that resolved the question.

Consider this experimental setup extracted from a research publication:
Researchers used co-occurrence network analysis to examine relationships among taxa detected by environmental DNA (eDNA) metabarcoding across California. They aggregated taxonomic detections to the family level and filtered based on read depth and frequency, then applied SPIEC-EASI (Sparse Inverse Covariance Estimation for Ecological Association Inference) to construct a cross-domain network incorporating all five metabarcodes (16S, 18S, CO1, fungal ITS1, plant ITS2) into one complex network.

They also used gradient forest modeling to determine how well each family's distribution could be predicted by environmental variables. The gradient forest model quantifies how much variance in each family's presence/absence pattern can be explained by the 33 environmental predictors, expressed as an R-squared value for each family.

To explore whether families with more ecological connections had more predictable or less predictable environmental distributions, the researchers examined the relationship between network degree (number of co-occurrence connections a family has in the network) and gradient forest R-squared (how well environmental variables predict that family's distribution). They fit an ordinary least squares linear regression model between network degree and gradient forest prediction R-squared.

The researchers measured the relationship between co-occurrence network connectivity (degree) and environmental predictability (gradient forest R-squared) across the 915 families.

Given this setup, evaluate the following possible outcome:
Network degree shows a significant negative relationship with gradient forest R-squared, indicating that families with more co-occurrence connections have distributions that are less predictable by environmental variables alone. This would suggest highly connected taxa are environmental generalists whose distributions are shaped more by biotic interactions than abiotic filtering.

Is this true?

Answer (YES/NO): NO